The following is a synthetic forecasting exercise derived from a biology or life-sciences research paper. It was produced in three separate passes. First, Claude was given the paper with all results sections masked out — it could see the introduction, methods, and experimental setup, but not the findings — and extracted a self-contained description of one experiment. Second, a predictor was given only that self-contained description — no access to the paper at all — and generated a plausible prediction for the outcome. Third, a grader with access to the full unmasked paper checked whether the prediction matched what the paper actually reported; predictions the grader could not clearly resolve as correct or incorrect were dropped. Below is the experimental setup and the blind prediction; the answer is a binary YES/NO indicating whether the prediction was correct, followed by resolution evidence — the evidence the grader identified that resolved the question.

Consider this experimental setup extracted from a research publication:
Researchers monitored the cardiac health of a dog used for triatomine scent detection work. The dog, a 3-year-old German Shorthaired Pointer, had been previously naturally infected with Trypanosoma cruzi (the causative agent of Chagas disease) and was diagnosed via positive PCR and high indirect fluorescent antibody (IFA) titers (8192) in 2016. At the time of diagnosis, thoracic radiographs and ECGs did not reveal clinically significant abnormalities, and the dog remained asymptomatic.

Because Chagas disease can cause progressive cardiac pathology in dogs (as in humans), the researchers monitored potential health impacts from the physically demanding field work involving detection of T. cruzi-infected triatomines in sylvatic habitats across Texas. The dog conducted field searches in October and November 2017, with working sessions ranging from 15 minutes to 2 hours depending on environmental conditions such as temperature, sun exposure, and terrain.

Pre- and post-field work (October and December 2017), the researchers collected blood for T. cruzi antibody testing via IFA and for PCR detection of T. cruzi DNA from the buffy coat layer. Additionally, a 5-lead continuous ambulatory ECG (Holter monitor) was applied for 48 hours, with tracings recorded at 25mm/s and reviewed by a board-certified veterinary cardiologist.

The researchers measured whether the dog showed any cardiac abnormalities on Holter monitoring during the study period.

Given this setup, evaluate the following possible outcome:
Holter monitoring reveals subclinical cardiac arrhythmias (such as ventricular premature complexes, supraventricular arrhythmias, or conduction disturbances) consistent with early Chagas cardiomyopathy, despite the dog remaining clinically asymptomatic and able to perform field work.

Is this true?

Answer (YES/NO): YES